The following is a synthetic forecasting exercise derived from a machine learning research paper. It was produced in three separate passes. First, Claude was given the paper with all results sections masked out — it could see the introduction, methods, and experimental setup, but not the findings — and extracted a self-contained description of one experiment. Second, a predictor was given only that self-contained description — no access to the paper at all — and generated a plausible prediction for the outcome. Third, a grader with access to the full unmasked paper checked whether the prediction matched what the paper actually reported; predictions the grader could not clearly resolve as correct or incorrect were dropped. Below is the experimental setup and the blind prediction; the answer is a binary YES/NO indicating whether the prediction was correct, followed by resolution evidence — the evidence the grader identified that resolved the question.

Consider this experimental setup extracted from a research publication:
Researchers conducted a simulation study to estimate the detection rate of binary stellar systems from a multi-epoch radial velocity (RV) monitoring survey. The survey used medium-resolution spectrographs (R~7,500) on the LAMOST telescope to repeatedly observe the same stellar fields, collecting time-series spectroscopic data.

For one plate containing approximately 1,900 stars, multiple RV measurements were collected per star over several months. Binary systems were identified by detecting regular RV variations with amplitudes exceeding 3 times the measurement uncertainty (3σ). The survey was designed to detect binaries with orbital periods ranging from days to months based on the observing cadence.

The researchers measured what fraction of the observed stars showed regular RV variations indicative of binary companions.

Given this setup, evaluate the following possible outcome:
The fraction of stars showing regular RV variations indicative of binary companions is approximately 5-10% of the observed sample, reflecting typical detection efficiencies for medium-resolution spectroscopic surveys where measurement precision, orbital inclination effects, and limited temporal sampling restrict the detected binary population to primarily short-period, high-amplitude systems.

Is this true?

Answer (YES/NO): NO